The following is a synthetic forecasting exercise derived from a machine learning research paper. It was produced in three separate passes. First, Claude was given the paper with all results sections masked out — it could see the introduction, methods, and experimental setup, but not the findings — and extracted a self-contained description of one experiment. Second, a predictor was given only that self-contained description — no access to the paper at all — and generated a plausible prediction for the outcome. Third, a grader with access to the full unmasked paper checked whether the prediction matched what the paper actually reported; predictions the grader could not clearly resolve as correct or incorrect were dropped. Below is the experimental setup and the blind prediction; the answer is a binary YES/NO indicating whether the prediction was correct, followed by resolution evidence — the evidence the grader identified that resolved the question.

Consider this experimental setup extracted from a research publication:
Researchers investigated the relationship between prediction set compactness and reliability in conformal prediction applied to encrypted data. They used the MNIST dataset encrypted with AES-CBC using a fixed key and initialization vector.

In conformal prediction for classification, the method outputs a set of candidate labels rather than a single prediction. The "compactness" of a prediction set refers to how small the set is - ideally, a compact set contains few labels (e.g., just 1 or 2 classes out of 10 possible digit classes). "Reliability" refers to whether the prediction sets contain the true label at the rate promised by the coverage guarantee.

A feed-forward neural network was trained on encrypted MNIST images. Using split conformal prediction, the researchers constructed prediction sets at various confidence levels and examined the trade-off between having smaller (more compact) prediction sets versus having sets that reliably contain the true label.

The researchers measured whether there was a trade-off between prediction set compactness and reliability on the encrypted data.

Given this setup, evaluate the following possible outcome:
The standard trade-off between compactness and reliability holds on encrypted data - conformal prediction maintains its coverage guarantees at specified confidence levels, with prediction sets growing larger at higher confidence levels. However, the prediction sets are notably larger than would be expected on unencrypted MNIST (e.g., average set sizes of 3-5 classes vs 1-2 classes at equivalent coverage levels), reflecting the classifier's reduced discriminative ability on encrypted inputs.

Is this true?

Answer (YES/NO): NO